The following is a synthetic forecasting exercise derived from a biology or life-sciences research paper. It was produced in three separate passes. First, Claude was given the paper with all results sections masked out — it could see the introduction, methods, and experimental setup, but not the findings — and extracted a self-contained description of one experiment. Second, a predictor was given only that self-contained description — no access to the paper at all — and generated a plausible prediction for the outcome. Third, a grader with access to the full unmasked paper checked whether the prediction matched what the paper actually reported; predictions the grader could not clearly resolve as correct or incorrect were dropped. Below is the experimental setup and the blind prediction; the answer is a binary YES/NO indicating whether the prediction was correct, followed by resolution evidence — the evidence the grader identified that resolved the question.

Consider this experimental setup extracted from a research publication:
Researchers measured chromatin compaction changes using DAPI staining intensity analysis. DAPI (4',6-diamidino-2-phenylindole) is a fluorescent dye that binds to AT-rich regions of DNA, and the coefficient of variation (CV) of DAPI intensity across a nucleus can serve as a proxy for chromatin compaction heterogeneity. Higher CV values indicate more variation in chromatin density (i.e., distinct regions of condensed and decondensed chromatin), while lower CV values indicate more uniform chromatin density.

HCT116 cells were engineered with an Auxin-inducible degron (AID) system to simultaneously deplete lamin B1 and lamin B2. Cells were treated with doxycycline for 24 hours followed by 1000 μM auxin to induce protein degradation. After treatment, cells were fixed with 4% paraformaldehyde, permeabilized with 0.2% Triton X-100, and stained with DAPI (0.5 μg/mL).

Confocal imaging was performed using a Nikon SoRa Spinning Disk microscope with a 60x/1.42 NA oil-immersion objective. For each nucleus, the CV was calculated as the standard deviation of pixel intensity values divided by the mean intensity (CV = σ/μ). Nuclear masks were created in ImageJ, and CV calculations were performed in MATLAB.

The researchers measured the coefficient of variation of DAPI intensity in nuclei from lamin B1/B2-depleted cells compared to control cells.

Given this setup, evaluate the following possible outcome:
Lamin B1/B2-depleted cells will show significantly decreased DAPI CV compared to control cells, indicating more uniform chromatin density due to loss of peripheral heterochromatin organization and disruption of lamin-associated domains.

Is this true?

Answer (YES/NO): YES